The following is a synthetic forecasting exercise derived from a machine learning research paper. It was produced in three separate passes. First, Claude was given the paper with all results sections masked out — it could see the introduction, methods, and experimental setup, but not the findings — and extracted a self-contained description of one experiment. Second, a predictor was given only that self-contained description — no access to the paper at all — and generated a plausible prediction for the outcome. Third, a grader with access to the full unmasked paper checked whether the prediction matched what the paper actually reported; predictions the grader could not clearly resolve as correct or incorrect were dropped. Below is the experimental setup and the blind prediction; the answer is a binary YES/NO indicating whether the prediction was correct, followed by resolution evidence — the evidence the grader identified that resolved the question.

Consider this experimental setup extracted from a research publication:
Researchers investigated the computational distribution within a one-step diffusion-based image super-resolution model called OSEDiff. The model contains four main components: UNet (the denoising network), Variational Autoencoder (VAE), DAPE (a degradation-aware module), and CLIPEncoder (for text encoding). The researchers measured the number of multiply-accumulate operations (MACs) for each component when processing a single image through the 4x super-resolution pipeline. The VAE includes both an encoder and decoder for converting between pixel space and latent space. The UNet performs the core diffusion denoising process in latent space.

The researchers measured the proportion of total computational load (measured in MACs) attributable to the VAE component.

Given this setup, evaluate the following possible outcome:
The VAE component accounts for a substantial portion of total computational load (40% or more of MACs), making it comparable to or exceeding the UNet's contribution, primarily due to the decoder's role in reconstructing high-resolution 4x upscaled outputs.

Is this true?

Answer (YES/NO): YES